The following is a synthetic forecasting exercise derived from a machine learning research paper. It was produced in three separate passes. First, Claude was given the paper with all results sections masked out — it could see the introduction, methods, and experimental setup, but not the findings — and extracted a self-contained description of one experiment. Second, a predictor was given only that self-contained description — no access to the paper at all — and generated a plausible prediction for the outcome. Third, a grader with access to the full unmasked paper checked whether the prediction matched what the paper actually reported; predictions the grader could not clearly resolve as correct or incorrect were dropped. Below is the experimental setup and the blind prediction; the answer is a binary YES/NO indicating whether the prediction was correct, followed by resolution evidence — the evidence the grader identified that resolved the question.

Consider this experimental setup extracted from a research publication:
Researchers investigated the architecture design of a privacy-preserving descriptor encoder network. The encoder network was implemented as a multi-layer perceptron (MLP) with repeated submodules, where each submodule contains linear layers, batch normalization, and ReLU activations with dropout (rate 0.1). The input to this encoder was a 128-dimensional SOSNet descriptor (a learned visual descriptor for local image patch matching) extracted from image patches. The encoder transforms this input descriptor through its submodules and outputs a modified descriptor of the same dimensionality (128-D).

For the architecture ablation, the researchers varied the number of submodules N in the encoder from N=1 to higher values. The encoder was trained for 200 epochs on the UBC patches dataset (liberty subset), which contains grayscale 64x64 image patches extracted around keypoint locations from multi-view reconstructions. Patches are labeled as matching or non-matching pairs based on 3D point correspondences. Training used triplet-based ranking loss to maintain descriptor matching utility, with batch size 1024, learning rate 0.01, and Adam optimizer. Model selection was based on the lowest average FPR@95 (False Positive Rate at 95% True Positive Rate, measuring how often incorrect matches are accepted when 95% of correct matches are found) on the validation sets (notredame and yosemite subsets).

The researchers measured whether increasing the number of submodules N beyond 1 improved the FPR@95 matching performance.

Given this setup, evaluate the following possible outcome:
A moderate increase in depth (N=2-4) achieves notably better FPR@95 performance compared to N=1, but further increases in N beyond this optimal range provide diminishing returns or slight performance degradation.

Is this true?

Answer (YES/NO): NO